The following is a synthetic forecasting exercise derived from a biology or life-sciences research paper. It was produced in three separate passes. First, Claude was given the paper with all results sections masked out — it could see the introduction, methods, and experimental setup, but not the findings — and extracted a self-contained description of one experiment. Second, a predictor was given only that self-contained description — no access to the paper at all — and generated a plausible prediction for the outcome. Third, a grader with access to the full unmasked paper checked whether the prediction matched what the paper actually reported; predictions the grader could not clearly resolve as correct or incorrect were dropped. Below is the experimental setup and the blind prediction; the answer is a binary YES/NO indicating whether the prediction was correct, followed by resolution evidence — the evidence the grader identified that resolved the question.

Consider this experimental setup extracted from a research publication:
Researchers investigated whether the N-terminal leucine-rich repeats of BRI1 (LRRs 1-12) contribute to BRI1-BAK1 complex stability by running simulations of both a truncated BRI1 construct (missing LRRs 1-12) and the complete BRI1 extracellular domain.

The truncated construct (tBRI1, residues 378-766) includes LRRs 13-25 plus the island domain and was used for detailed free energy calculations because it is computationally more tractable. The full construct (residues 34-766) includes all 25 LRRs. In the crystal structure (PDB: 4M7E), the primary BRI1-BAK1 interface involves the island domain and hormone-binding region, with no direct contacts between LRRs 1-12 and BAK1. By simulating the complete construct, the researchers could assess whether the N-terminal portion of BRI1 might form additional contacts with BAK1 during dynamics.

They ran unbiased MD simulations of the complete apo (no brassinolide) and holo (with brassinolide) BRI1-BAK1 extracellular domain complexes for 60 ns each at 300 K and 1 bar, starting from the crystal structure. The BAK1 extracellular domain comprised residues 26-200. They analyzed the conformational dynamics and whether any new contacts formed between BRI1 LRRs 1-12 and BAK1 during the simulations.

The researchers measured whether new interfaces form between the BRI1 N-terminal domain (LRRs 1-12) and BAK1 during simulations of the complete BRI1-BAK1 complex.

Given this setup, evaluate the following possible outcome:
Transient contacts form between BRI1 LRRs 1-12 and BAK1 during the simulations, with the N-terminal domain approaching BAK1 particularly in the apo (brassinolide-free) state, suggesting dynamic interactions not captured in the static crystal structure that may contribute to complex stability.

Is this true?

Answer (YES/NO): NO